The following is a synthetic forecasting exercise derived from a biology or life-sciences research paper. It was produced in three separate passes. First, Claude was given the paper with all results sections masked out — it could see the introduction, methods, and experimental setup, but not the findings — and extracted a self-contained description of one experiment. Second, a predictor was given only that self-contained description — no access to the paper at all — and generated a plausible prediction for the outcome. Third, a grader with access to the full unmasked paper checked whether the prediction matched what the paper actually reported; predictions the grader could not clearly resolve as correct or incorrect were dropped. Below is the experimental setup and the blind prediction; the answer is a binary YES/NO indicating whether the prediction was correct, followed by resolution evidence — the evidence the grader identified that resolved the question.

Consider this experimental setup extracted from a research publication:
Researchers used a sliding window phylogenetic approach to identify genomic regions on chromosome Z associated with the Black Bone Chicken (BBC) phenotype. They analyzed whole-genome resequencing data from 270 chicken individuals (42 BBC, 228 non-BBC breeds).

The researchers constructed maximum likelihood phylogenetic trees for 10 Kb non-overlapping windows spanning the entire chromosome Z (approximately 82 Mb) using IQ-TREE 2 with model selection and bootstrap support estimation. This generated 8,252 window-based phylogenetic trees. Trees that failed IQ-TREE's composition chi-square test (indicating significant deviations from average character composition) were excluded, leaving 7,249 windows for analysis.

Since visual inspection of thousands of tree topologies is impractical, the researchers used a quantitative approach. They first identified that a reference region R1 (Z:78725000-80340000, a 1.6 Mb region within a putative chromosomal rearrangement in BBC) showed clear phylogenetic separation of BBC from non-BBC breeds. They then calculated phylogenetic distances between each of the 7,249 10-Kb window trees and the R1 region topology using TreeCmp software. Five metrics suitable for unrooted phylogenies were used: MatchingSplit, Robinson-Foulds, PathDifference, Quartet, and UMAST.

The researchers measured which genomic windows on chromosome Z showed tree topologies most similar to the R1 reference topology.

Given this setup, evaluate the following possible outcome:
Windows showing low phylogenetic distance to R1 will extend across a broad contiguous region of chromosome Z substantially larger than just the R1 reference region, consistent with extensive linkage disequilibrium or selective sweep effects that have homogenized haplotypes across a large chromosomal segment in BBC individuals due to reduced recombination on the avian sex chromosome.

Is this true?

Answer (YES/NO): NO